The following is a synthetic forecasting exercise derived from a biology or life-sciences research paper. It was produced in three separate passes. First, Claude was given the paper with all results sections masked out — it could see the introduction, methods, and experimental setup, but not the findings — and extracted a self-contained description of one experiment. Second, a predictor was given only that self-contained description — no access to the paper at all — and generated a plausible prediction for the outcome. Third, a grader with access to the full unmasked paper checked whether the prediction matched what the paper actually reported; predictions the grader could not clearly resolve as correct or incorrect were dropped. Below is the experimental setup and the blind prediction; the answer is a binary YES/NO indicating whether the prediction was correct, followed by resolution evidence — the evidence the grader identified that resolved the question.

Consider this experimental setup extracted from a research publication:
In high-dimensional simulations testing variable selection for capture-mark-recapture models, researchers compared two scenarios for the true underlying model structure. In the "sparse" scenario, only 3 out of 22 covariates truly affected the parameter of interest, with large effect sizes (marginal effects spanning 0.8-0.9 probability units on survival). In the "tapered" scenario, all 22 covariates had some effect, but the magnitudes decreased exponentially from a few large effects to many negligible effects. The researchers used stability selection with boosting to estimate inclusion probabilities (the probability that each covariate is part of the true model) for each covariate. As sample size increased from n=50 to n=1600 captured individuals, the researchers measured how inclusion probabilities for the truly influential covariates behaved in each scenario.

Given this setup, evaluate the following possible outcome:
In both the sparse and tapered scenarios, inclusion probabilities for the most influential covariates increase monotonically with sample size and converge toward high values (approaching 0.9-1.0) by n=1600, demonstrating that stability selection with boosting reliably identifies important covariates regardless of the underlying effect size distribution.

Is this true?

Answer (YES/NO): NO